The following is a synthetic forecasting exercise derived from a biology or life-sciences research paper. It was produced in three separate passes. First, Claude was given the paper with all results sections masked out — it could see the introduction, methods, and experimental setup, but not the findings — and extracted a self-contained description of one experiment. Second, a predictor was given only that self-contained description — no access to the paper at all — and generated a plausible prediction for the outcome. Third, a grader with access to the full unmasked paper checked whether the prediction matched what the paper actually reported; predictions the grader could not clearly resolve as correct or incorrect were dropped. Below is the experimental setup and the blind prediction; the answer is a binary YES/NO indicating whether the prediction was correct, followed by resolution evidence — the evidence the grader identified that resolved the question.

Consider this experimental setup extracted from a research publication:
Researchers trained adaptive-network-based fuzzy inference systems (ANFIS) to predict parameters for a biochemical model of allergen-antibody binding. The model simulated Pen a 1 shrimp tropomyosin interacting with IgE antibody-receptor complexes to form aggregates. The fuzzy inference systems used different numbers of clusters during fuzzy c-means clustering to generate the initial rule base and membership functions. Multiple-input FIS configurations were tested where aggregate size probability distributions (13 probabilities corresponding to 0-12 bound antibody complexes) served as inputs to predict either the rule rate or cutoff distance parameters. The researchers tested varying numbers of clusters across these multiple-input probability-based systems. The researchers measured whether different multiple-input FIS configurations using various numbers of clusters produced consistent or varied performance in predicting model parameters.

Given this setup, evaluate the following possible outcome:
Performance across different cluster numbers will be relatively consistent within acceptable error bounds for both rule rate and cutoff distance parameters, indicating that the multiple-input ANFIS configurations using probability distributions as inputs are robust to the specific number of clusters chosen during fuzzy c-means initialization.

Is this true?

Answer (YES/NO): NO